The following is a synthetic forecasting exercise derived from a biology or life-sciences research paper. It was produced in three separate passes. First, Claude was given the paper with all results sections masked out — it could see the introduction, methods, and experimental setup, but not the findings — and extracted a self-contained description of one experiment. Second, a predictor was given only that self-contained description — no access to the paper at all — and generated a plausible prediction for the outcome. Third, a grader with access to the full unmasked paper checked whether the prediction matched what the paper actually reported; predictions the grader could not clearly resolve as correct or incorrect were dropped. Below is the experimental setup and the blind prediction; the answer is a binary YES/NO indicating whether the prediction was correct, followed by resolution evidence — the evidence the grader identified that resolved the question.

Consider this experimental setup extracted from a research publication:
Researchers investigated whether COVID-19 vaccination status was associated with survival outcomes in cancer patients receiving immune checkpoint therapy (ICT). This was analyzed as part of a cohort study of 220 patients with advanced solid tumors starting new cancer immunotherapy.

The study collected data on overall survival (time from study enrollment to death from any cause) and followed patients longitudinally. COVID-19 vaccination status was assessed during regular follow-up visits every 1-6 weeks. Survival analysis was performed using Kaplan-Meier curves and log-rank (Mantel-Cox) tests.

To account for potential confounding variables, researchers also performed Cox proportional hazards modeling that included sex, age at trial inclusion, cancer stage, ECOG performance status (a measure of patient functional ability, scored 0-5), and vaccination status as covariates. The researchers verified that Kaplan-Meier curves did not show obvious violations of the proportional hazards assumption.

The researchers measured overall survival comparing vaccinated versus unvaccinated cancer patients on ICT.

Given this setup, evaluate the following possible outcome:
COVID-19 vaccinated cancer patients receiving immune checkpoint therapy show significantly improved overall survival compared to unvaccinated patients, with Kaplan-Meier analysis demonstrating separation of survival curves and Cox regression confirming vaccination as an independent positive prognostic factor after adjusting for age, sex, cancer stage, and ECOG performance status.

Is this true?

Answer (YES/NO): YES